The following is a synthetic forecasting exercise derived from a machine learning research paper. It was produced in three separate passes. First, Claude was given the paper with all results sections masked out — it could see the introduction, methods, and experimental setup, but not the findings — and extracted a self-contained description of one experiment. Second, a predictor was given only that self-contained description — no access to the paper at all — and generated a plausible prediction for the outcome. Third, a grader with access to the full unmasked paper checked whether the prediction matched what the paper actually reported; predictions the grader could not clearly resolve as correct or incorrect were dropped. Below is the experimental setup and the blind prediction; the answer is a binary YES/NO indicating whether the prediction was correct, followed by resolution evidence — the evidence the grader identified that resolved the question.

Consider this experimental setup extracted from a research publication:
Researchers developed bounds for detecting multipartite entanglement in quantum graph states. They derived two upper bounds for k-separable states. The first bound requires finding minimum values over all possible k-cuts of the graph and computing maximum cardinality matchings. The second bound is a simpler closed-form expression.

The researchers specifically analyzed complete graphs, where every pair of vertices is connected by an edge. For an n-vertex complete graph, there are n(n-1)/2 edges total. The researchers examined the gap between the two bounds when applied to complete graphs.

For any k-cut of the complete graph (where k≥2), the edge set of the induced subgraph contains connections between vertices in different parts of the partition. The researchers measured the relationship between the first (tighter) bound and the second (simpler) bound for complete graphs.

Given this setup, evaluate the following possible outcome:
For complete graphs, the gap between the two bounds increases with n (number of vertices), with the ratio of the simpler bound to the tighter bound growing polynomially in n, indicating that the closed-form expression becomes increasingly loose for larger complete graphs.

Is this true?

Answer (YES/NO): NO